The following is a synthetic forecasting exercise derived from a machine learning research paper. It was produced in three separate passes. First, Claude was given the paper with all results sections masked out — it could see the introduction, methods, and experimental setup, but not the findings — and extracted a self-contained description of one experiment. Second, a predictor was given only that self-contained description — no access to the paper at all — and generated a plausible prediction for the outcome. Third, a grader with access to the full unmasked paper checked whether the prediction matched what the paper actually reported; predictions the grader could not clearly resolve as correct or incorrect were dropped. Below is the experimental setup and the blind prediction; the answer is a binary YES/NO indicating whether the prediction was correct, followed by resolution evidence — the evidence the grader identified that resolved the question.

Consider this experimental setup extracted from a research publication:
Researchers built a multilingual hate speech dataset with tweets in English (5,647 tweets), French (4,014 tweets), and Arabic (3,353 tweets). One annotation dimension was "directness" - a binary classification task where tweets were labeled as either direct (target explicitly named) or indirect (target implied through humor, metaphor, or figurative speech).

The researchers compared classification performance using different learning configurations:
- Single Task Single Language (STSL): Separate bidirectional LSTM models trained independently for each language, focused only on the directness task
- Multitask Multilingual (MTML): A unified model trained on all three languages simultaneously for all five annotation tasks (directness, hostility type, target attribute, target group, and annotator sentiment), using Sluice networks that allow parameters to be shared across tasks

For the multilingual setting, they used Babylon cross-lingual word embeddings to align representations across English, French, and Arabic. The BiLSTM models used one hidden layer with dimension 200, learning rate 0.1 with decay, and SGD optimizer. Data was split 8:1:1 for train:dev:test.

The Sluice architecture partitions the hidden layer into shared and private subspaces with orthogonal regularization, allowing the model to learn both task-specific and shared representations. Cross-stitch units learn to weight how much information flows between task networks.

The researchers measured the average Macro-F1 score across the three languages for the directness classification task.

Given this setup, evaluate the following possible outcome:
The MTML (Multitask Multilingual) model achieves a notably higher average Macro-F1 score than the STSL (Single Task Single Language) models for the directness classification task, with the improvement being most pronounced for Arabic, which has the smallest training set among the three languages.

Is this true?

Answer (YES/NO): NO